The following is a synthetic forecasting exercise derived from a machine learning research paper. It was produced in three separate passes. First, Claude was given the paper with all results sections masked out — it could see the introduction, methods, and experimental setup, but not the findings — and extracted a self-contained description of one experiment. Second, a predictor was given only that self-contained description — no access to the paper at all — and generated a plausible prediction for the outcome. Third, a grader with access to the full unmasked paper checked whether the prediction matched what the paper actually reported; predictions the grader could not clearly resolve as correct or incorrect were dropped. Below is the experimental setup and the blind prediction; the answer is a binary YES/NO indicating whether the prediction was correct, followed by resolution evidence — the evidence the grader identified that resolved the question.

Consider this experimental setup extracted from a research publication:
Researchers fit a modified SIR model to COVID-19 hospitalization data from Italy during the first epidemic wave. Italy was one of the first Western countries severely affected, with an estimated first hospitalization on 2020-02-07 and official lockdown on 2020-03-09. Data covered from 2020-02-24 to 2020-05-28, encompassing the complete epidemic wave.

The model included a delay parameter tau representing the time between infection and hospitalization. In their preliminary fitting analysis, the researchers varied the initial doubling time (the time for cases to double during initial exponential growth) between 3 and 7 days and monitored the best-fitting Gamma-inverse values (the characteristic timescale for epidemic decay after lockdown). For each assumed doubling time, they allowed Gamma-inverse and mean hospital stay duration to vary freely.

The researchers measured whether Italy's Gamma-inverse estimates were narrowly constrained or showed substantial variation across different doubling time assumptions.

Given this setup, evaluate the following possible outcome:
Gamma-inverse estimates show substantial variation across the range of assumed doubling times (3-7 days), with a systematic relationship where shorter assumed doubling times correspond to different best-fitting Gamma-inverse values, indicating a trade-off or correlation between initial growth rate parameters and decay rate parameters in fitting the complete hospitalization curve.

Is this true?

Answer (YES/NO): YES